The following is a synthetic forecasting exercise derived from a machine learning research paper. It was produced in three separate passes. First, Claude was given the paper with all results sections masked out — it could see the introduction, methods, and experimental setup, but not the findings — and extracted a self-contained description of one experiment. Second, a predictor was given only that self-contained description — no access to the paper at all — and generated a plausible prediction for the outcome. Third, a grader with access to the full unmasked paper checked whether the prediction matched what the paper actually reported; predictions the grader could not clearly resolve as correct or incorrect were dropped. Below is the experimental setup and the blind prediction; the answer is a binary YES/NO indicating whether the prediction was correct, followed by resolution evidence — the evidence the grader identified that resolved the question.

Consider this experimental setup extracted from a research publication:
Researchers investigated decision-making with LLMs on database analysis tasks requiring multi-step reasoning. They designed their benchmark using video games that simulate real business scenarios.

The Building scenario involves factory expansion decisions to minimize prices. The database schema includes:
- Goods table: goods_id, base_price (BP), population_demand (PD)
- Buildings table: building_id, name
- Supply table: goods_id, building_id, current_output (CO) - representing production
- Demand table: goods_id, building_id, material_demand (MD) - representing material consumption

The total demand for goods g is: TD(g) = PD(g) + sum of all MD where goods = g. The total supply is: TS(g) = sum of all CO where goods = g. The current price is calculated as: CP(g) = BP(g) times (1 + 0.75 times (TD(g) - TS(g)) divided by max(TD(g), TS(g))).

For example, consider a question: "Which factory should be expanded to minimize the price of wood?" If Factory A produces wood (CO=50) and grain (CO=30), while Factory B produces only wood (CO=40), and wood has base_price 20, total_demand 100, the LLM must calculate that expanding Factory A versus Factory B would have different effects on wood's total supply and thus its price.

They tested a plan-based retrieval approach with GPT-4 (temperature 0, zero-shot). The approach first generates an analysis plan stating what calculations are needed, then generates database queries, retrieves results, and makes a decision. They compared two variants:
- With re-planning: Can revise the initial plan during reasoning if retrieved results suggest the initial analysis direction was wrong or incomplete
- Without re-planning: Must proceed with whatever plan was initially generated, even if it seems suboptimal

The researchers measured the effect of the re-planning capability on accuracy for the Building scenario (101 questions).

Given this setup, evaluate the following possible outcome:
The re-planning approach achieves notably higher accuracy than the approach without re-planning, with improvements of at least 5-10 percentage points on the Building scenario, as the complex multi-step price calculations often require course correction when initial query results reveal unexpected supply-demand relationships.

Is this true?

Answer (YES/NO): NO